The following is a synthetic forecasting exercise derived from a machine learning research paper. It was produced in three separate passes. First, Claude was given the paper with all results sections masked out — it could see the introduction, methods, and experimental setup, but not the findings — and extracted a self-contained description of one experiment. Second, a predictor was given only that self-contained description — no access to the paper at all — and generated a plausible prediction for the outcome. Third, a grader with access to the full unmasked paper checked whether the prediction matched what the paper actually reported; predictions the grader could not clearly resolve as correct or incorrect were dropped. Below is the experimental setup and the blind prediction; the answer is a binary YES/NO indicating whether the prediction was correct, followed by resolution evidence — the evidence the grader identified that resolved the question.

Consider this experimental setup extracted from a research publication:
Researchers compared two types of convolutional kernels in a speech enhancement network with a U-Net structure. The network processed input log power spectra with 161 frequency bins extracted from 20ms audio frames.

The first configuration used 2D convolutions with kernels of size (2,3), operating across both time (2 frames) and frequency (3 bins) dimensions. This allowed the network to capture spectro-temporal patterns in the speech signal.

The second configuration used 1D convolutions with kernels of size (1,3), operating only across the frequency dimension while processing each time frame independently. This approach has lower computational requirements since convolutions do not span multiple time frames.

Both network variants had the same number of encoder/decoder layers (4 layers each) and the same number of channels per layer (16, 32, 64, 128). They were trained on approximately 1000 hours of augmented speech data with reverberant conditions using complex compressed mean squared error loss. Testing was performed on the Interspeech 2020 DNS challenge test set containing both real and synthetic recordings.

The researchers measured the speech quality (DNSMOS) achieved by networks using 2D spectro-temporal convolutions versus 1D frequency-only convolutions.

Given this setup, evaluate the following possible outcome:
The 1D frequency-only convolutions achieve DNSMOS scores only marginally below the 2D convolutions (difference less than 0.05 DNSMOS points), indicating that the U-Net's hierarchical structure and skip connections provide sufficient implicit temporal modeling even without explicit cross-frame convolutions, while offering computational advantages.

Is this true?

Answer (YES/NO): NO